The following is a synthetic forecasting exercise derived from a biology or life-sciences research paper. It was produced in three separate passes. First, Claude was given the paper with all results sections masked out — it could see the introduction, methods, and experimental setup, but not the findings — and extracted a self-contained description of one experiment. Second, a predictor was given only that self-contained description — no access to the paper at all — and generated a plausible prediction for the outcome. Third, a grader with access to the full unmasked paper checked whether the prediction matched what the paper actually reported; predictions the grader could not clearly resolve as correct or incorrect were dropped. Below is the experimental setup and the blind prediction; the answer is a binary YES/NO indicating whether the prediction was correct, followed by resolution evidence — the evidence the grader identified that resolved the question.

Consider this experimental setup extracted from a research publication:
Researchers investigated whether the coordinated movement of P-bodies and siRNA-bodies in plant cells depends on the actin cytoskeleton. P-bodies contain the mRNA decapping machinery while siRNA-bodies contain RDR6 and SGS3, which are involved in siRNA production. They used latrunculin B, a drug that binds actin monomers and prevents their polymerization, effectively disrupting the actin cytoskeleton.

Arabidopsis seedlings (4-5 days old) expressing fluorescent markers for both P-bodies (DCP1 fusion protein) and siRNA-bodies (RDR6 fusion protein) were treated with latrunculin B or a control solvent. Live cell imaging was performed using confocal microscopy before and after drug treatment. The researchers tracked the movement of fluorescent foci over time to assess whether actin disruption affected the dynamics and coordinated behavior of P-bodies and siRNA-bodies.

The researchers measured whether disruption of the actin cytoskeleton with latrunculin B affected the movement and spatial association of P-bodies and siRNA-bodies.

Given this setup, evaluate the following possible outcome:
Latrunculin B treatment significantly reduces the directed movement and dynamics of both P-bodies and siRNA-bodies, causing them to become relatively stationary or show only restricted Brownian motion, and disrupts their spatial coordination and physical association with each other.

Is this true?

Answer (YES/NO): YES